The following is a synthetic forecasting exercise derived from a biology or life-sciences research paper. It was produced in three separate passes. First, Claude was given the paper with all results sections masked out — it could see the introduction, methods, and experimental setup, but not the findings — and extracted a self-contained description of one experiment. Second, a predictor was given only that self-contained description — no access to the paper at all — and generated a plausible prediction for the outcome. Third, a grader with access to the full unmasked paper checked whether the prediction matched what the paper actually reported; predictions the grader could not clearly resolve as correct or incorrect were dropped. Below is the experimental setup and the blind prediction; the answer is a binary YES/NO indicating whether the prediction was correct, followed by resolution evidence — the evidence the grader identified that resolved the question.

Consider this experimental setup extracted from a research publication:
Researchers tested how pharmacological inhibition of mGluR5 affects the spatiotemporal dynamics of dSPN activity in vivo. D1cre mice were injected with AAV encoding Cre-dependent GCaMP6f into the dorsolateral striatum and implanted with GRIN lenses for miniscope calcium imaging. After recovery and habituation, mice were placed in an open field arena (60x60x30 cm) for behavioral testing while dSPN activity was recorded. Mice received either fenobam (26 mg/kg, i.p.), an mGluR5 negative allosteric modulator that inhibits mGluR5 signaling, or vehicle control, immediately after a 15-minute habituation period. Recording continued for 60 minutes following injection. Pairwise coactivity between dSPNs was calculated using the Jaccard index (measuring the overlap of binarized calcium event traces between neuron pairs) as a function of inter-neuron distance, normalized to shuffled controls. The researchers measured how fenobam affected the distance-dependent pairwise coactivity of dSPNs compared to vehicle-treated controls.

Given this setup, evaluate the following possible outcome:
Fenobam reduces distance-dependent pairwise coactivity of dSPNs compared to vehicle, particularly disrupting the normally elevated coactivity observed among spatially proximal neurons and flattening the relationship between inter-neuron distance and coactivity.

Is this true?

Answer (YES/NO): NO